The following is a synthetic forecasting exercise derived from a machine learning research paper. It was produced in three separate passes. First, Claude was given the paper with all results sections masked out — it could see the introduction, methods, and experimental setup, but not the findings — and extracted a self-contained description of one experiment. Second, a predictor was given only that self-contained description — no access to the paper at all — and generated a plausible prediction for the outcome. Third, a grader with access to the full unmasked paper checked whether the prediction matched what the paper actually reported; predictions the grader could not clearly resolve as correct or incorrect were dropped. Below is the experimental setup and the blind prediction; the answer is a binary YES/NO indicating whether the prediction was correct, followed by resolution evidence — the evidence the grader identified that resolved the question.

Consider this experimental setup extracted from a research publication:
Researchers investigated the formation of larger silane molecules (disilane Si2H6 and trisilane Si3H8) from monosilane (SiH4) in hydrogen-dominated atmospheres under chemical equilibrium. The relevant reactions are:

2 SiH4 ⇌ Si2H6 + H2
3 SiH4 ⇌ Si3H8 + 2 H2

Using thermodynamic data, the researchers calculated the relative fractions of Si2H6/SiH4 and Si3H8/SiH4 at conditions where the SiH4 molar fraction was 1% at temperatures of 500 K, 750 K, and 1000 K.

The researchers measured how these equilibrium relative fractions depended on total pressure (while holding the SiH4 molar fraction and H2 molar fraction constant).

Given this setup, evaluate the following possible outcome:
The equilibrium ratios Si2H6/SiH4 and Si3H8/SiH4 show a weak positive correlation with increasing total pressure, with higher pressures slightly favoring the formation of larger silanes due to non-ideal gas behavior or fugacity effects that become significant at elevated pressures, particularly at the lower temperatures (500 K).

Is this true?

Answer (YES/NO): NO